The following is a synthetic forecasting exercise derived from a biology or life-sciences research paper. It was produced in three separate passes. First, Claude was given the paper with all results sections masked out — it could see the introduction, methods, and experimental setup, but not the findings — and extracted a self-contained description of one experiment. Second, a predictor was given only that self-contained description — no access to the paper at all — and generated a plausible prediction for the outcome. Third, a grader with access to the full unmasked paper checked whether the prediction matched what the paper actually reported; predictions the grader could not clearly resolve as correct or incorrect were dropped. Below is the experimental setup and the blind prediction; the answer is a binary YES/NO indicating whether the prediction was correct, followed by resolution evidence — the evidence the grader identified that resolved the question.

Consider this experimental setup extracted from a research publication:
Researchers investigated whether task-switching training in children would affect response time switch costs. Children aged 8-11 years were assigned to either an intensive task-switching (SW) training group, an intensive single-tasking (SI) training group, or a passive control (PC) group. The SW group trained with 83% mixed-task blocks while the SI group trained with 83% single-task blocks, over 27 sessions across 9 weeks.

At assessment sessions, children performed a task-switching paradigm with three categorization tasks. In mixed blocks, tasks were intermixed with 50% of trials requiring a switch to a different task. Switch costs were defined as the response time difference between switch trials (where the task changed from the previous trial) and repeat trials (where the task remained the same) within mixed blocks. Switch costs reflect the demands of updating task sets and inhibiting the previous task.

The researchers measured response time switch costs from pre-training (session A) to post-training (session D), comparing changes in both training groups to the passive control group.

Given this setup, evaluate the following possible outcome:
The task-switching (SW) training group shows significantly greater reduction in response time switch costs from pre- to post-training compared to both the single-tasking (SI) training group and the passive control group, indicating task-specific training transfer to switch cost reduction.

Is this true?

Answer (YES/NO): NO